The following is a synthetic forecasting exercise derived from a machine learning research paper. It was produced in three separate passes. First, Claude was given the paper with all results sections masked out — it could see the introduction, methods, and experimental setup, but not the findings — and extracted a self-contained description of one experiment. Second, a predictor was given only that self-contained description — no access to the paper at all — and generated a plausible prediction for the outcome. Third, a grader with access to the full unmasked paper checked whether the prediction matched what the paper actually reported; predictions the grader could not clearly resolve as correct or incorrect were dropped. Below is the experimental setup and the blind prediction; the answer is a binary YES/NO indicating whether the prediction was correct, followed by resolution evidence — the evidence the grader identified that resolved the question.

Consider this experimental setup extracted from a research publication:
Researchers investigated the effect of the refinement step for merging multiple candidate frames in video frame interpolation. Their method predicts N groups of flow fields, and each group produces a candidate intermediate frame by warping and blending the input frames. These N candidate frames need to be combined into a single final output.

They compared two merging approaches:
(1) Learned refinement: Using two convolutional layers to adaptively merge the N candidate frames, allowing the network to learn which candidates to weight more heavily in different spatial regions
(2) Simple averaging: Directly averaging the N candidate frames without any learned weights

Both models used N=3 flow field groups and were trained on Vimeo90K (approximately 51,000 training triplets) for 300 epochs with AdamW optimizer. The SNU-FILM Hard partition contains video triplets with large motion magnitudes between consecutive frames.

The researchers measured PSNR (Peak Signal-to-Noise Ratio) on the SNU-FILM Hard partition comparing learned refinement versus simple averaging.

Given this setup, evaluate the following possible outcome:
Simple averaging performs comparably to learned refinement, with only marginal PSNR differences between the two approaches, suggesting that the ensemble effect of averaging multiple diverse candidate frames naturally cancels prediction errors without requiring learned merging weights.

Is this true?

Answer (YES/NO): NO